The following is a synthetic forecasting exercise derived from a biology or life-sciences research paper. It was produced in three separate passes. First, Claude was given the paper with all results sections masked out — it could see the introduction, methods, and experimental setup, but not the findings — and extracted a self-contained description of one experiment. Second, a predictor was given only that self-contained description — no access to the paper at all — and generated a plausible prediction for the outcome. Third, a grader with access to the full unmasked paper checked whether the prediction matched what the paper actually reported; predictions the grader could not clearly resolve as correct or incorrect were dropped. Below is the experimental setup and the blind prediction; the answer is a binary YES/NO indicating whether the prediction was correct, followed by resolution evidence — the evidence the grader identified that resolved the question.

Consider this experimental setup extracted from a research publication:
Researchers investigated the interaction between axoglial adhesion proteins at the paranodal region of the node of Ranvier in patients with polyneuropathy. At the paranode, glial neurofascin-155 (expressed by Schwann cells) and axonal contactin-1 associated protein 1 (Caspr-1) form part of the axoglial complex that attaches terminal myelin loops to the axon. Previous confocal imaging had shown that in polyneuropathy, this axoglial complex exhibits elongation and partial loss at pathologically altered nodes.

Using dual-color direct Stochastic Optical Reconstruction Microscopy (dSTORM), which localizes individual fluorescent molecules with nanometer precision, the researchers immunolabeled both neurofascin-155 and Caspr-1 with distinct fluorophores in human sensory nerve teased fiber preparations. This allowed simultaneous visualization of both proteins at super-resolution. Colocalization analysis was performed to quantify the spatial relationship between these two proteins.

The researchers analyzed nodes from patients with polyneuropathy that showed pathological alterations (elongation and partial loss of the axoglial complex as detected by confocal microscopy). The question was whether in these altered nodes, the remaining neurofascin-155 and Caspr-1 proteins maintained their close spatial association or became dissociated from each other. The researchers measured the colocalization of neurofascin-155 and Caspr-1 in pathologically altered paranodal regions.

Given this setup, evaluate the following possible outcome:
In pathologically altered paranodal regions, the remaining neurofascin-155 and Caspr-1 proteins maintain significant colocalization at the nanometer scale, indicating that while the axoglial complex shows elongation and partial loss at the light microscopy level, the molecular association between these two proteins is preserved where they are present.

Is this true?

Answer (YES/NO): YES